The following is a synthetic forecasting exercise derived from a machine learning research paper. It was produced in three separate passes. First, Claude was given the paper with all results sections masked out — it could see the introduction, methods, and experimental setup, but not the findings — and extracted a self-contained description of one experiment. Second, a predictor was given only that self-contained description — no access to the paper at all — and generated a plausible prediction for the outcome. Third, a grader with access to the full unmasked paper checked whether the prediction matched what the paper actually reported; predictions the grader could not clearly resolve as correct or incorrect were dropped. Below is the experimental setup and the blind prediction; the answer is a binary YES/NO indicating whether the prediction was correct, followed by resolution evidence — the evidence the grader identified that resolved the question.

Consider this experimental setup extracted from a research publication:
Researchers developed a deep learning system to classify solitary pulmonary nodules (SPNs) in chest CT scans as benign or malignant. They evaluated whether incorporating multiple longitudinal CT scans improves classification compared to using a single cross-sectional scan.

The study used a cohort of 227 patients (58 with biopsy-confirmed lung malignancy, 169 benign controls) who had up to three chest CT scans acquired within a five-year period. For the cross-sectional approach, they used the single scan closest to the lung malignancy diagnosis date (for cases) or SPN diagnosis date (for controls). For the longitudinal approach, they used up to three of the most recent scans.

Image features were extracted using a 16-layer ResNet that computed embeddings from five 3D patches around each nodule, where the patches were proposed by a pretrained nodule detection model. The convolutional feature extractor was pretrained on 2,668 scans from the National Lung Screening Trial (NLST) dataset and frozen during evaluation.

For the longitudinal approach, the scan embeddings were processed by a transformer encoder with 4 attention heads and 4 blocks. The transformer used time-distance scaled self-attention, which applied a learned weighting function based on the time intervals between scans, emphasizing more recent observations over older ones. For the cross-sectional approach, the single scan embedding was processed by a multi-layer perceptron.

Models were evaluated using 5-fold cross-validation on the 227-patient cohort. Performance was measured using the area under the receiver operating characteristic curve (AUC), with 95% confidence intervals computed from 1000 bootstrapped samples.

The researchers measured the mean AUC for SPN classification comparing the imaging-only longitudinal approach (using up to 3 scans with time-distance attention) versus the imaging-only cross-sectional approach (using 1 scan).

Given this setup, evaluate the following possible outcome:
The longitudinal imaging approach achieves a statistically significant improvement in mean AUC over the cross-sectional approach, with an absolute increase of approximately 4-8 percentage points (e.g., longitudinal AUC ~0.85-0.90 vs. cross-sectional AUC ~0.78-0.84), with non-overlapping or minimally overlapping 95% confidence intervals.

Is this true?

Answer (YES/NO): NO